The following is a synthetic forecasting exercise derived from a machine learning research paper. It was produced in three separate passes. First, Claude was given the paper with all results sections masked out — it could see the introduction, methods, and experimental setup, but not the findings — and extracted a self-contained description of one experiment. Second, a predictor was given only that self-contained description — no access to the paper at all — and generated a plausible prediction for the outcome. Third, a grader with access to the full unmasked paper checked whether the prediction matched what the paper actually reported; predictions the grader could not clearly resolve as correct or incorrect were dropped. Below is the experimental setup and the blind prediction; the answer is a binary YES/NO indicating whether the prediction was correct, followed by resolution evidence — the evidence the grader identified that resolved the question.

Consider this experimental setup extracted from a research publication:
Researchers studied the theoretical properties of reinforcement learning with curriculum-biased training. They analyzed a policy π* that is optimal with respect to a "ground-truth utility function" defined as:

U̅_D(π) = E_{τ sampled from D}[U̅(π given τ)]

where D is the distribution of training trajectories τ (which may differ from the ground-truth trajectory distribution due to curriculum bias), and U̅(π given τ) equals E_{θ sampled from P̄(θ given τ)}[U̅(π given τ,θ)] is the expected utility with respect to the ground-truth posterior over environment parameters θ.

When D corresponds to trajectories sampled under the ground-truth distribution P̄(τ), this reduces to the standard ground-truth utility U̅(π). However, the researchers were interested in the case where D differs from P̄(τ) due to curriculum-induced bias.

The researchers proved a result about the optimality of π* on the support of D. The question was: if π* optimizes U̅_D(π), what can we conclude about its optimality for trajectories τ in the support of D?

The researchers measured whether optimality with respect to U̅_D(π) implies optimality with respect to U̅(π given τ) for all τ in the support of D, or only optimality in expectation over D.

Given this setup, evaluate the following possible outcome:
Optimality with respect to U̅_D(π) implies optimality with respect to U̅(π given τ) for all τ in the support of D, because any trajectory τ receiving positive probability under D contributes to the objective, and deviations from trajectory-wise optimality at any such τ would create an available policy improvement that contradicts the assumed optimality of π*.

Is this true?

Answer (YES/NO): YES